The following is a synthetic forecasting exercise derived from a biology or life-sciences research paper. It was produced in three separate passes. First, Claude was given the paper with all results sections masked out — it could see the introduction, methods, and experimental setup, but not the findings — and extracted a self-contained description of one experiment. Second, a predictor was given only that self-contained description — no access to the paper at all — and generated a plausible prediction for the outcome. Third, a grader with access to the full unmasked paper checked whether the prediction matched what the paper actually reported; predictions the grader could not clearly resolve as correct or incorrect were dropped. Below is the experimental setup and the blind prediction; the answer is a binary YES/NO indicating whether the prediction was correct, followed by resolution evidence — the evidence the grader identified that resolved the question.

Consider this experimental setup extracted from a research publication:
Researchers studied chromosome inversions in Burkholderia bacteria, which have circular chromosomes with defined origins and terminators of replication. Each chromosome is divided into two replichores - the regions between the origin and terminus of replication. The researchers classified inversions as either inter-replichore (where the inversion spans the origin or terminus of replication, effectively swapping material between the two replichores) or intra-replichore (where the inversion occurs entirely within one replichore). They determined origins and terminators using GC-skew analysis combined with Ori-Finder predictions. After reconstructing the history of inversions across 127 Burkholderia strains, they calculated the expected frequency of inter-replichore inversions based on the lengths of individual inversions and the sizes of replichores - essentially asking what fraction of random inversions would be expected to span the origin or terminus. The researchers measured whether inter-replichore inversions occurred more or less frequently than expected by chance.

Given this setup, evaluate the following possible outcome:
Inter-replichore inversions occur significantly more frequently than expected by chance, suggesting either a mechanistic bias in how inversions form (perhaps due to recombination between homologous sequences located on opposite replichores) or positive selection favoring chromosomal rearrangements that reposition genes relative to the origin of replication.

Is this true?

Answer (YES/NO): YES